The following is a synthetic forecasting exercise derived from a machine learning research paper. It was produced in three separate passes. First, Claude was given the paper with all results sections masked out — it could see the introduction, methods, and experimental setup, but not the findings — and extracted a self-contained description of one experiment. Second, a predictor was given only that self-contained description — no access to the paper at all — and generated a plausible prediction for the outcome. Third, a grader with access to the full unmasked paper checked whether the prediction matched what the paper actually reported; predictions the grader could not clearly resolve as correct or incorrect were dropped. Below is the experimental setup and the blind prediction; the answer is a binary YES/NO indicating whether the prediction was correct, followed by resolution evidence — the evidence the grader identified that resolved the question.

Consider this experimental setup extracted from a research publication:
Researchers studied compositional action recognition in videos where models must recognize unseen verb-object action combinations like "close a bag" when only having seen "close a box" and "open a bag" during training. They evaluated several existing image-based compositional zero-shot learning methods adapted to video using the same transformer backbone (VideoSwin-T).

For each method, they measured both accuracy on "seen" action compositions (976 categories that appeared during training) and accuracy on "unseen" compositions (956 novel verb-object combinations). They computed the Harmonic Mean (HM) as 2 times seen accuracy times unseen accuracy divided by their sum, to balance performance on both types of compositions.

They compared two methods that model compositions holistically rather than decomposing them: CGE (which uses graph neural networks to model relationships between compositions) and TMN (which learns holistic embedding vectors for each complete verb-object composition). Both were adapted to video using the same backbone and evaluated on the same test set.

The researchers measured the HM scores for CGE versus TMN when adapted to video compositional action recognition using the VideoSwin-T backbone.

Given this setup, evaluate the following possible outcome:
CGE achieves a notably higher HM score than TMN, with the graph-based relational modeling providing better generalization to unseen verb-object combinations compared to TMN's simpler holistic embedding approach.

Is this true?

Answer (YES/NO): NO